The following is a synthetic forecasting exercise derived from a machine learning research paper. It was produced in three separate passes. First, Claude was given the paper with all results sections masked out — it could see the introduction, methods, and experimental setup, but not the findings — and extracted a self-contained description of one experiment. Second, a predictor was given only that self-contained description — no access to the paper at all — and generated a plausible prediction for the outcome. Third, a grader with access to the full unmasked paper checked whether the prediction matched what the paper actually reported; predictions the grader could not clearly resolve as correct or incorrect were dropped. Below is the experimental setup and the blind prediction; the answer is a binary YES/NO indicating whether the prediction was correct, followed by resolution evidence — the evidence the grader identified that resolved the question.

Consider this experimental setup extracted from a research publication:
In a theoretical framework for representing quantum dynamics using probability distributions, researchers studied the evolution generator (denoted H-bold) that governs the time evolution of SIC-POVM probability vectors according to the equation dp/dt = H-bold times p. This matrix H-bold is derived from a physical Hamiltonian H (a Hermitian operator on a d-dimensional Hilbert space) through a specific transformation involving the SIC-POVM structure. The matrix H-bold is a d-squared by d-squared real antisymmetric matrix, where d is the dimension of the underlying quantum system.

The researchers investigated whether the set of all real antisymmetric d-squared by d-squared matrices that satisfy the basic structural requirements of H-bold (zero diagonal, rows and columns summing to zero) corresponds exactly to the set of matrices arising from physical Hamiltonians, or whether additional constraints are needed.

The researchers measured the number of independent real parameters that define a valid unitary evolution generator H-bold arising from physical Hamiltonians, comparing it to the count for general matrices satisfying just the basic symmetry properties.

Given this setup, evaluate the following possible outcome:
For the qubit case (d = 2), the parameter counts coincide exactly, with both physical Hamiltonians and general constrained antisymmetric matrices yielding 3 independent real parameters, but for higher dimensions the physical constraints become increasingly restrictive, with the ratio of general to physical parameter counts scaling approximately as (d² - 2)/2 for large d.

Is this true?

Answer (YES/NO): YES